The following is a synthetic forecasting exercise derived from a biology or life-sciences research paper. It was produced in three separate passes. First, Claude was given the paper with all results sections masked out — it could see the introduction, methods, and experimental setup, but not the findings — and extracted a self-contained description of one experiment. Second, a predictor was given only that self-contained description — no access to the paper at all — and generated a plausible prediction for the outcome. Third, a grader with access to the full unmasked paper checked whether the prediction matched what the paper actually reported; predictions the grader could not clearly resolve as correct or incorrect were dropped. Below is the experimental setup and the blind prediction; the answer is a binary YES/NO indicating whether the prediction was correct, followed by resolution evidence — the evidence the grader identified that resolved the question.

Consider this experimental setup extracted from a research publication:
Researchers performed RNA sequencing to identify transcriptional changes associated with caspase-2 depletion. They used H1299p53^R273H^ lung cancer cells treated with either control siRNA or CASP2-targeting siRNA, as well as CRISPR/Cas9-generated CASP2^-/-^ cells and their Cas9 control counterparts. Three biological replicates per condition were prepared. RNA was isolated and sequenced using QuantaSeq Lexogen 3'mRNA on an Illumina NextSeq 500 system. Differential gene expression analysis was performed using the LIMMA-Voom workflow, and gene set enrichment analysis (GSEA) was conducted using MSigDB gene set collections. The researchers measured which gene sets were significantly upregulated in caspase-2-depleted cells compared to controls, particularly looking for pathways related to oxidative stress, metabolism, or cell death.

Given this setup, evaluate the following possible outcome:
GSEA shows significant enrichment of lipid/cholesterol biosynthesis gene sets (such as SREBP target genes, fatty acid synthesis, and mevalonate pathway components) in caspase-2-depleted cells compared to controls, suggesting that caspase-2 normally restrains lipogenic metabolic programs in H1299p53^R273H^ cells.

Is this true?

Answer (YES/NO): NO